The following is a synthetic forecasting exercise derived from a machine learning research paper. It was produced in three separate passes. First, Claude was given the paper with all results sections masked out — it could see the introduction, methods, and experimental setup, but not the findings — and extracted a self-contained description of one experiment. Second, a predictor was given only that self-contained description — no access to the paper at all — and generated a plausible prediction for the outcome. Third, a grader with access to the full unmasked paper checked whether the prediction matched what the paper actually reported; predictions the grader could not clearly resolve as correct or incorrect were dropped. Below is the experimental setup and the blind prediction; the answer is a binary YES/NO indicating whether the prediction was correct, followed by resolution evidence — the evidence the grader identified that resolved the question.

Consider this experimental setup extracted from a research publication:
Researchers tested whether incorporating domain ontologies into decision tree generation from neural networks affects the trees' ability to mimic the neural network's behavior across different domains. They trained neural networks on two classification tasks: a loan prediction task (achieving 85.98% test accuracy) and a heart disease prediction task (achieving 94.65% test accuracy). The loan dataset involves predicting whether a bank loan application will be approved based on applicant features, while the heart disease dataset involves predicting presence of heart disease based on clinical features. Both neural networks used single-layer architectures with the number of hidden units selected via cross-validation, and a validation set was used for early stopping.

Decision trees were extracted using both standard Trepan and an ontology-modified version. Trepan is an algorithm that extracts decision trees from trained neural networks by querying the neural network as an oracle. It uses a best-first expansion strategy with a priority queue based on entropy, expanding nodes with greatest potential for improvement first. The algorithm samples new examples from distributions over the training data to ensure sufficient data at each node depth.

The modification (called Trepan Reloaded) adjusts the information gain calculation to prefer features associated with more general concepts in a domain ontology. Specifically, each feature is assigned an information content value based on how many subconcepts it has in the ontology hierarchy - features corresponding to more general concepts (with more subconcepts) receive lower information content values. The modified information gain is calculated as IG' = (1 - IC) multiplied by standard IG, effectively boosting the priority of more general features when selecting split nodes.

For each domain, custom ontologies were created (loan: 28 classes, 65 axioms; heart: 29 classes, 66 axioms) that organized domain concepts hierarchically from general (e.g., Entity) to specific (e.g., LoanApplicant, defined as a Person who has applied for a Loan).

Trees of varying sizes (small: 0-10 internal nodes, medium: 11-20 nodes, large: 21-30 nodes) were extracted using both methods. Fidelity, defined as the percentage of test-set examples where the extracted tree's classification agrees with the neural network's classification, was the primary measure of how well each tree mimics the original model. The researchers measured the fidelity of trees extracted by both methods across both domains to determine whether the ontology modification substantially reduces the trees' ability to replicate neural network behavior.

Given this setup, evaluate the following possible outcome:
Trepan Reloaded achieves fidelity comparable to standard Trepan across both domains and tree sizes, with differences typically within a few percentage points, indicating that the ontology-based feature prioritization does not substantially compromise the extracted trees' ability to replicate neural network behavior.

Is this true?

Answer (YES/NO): YES